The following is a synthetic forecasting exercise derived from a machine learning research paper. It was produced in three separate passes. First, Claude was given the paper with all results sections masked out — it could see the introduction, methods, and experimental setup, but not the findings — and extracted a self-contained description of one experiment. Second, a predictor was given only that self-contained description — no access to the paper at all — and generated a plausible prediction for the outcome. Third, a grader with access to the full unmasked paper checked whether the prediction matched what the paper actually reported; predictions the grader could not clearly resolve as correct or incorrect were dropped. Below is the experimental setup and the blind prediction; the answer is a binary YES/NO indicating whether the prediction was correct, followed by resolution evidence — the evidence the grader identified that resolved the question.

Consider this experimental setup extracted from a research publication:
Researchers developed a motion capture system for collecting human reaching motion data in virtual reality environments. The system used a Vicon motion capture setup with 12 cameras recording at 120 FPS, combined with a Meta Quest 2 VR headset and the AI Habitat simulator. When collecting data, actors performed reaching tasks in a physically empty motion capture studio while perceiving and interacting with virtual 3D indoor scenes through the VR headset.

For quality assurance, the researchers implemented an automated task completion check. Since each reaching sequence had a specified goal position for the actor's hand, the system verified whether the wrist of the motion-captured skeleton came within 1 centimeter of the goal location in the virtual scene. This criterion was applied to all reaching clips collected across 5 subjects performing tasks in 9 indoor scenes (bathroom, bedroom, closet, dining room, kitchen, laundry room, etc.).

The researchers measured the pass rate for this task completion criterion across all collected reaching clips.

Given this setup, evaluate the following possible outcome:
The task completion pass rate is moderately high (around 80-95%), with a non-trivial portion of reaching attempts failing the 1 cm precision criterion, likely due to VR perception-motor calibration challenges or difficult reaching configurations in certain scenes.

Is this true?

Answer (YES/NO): NO